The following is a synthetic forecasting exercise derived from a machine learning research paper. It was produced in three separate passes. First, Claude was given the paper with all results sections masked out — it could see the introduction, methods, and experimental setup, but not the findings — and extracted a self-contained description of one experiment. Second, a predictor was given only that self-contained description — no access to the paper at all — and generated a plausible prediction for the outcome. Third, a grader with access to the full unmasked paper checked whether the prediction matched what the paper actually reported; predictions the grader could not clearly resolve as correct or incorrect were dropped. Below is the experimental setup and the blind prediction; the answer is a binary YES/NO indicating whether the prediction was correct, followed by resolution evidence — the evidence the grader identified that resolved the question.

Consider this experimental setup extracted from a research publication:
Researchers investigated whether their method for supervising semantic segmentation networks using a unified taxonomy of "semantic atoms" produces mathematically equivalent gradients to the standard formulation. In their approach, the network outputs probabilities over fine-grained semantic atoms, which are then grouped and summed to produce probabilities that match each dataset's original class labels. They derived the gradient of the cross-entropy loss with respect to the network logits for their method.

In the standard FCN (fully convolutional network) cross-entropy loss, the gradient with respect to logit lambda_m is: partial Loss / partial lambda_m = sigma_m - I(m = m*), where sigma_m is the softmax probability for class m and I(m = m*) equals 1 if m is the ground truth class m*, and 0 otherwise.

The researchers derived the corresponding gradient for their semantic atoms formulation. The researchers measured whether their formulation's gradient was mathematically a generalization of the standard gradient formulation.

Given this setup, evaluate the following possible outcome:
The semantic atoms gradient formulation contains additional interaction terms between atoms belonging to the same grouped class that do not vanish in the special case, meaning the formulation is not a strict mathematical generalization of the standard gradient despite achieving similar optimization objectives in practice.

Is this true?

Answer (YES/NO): NO